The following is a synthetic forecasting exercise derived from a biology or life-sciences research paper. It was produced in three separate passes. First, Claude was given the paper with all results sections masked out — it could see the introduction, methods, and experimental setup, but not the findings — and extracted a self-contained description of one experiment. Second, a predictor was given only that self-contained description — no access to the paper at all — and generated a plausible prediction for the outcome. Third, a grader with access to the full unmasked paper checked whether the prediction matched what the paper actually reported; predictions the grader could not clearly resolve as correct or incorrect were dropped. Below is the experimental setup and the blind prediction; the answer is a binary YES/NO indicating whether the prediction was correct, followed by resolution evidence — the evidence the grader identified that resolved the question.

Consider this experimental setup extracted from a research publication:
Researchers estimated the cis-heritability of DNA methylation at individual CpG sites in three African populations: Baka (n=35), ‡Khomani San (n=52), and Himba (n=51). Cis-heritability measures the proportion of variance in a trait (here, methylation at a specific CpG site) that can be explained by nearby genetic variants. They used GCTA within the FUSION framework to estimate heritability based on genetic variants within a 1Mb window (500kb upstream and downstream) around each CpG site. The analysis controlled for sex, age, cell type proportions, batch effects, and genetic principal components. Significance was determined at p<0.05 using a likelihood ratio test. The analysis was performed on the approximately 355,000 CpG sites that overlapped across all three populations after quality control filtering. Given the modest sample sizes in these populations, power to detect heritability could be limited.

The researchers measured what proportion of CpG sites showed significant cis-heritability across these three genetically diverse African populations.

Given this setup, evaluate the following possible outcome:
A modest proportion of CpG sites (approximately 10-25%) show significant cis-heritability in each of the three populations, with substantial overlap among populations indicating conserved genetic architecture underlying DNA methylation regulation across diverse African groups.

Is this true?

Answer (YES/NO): NO